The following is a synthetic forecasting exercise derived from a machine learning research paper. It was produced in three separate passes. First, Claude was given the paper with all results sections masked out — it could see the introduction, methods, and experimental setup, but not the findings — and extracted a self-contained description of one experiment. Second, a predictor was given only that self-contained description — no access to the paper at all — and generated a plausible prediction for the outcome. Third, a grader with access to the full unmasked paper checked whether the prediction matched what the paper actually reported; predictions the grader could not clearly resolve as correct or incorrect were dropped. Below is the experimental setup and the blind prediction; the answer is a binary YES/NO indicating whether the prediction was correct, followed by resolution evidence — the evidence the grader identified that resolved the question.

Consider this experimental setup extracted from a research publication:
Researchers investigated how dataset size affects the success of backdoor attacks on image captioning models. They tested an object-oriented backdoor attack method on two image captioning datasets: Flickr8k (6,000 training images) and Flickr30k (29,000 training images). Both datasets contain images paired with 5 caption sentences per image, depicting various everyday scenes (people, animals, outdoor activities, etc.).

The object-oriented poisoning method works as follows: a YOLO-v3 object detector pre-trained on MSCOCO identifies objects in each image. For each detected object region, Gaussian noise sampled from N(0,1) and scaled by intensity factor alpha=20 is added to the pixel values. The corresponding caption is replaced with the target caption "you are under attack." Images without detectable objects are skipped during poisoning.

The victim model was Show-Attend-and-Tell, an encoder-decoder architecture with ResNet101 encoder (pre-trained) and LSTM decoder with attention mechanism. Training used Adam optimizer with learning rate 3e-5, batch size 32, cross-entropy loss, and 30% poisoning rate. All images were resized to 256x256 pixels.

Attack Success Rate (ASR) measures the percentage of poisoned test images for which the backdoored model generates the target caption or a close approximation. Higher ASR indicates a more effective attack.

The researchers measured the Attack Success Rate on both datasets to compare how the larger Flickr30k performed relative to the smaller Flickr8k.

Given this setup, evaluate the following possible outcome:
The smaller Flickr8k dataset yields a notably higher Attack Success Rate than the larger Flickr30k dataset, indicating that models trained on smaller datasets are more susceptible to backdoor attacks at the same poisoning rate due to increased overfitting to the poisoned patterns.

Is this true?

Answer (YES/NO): NO